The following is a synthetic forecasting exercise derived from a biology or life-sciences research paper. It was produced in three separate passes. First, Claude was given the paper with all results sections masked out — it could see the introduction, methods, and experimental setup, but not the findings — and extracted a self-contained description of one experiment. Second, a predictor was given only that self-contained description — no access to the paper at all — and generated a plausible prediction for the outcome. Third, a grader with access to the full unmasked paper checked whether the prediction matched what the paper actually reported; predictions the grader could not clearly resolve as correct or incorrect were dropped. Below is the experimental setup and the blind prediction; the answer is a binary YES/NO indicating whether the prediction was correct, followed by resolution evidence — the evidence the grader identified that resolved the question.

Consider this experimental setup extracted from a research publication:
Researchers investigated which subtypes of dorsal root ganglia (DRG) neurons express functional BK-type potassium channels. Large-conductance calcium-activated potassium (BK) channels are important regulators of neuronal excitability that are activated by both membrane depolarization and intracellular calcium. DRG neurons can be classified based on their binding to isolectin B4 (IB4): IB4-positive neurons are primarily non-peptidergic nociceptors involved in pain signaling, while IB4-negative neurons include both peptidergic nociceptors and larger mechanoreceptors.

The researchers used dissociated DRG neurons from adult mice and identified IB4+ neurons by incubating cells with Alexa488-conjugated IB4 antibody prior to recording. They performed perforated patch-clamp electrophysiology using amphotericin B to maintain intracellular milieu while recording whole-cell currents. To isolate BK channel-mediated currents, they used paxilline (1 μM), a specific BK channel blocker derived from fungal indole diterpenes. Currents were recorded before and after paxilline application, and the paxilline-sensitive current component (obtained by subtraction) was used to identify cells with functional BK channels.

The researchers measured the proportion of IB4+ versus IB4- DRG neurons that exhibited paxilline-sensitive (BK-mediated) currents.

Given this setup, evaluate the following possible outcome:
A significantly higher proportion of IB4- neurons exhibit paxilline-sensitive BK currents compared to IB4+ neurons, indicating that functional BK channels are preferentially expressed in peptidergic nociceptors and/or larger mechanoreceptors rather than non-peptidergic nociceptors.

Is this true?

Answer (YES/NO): NO